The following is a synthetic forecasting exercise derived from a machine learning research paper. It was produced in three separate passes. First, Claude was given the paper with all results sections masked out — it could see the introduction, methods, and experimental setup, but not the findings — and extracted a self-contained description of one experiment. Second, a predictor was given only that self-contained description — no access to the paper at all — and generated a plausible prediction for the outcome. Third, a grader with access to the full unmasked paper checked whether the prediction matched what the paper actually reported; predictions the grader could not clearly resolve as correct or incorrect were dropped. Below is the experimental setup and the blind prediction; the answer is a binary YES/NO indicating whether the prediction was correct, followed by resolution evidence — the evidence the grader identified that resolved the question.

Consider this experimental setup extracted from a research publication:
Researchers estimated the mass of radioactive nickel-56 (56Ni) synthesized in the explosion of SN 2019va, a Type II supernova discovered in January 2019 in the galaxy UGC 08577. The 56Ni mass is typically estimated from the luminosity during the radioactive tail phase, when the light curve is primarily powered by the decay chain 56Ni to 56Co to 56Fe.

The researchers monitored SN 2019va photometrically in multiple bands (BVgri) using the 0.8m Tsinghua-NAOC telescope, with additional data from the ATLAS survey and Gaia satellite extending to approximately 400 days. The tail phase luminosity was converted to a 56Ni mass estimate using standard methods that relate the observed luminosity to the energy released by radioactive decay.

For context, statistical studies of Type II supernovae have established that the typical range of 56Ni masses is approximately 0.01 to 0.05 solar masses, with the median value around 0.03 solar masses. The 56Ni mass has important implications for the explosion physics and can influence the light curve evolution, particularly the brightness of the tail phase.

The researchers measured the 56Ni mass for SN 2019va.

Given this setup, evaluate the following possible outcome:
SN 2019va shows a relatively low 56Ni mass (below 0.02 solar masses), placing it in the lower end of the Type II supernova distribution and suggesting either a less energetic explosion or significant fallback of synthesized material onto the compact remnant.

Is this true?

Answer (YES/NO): NO